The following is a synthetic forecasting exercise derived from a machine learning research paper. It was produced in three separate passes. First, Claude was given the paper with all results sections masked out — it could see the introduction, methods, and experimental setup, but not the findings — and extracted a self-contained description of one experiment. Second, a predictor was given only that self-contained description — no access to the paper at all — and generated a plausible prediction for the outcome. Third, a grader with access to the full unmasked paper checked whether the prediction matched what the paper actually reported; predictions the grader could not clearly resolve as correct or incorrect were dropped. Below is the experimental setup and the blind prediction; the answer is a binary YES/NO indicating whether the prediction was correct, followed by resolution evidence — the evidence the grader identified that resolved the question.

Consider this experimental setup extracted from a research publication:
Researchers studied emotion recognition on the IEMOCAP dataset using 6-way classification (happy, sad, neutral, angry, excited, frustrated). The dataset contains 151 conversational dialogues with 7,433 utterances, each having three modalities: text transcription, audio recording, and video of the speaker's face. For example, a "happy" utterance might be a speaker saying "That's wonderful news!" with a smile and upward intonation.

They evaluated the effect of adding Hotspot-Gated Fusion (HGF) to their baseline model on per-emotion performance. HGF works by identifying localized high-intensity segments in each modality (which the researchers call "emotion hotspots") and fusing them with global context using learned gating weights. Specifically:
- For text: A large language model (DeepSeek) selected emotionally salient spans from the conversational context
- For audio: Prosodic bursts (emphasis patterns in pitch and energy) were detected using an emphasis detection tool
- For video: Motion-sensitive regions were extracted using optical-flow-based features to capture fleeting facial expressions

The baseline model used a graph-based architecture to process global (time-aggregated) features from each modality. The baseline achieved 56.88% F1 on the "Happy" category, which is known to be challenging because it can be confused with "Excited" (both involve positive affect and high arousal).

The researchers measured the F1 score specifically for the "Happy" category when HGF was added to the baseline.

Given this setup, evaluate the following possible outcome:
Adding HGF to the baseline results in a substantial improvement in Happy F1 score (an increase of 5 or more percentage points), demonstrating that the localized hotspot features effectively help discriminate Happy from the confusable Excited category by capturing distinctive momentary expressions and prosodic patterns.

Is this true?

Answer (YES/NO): NO